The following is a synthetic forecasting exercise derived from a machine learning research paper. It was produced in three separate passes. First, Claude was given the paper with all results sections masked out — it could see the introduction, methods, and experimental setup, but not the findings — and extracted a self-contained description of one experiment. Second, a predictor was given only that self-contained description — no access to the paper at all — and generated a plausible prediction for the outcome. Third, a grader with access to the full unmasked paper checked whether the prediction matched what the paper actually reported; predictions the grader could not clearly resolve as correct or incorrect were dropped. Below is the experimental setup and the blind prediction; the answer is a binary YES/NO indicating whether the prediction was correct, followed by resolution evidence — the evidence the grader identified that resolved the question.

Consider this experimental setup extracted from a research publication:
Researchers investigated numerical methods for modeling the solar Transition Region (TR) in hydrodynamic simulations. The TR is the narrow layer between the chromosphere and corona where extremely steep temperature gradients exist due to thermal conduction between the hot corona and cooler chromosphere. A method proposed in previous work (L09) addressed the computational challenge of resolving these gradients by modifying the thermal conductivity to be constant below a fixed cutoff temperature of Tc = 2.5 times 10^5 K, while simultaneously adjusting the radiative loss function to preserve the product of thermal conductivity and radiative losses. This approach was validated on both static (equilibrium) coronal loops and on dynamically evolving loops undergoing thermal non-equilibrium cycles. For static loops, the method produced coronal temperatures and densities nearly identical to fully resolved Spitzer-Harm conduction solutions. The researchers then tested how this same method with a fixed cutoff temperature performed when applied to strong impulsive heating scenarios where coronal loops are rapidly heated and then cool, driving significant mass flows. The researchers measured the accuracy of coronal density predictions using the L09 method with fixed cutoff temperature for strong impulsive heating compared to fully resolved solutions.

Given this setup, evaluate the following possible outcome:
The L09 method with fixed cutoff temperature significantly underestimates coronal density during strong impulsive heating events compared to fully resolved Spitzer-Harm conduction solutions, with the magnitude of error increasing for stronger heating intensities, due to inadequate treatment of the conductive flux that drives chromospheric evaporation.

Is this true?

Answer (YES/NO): YES